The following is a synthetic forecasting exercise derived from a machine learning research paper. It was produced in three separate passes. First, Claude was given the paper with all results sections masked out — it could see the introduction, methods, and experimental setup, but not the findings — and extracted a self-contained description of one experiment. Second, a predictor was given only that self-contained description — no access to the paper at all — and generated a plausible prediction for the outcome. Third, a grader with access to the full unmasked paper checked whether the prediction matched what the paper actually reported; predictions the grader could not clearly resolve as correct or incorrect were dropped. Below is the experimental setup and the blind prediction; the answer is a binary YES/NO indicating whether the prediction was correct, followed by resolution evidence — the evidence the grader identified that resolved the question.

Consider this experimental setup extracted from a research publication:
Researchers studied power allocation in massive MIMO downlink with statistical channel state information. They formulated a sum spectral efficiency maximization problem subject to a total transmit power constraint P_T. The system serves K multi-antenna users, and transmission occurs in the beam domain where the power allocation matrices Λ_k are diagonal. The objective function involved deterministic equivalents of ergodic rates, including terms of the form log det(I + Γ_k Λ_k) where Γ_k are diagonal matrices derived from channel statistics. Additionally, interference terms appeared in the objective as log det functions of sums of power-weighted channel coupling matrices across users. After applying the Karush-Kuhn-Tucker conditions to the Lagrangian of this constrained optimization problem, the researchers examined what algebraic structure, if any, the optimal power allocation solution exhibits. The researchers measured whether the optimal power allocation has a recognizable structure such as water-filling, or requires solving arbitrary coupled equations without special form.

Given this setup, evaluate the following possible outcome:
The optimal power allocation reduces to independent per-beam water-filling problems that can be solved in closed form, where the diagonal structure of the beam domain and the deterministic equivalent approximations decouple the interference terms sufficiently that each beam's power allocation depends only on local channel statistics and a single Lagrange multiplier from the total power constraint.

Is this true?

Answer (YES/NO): NO